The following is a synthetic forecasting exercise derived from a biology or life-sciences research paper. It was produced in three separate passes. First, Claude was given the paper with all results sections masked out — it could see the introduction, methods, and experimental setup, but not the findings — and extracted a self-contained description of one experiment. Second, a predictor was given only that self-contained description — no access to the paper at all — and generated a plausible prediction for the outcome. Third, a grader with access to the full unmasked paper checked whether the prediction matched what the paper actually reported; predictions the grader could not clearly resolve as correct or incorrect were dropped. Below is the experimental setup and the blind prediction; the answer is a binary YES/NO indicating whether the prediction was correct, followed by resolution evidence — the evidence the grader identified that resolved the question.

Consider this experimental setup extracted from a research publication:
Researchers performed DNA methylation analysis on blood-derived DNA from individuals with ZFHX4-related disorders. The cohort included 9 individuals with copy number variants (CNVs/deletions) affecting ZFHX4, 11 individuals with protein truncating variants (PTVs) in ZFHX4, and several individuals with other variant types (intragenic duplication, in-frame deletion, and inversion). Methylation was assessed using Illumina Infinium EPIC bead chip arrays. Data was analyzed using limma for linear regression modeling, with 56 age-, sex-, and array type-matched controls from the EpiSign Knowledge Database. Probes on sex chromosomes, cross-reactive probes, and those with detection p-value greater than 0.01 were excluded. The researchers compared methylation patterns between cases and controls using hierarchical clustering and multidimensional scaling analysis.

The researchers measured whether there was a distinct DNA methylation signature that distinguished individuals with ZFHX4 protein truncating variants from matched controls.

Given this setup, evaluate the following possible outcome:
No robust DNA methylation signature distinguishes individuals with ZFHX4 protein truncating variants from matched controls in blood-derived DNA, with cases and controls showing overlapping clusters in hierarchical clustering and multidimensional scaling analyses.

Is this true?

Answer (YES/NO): YES